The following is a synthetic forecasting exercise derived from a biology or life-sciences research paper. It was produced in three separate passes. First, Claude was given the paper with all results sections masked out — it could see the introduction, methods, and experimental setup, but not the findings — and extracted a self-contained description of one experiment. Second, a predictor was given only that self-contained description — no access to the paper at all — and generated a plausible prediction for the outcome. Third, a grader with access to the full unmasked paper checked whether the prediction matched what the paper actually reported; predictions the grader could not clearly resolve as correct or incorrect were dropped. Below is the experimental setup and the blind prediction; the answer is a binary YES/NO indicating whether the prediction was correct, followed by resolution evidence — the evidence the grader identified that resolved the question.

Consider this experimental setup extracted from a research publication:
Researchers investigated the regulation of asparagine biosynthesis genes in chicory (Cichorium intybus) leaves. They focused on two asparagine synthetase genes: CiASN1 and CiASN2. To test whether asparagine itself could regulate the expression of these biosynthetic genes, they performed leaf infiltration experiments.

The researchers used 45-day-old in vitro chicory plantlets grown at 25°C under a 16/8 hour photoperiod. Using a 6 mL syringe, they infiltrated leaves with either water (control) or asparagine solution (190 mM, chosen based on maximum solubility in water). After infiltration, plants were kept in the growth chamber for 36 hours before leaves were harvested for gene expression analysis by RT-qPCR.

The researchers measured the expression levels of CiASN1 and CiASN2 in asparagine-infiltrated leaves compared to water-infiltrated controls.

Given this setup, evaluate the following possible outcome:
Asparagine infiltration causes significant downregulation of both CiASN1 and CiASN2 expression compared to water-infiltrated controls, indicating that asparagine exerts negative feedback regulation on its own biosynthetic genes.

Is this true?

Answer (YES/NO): NO